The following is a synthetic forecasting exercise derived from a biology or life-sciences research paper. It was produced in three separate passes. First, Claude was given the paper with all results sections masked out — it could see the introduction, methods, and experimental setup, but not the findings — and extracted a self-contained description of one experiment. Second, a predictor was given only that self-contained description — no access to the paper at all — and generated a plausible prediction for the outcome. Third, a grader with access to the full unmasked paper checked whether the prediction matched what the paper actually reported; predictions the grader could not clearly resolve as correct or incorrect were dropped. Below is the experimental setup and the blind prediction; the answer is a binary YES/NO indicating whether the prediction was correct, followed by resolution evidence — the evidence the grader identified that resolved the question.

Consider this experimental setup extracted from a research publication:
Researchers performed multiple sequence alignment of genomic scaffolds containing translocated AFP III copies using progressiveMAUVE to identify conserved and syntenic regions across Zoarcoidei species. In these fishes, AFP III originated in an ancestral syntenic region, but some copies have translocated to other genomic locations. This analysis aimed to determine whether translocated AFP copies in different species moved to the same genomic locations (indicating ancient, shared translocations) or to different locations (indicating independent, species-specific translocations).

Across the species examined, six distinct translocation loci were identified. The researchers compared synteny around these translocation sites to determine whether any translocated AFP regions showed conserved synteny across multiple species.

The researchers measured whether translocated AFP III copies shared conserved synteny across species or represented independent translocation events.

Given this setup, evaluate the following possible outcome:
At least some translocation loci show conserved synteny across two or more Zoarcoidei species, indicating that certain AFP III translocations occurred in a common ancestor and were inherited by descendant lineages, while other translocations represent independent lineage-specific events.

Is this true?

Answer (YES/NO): NO